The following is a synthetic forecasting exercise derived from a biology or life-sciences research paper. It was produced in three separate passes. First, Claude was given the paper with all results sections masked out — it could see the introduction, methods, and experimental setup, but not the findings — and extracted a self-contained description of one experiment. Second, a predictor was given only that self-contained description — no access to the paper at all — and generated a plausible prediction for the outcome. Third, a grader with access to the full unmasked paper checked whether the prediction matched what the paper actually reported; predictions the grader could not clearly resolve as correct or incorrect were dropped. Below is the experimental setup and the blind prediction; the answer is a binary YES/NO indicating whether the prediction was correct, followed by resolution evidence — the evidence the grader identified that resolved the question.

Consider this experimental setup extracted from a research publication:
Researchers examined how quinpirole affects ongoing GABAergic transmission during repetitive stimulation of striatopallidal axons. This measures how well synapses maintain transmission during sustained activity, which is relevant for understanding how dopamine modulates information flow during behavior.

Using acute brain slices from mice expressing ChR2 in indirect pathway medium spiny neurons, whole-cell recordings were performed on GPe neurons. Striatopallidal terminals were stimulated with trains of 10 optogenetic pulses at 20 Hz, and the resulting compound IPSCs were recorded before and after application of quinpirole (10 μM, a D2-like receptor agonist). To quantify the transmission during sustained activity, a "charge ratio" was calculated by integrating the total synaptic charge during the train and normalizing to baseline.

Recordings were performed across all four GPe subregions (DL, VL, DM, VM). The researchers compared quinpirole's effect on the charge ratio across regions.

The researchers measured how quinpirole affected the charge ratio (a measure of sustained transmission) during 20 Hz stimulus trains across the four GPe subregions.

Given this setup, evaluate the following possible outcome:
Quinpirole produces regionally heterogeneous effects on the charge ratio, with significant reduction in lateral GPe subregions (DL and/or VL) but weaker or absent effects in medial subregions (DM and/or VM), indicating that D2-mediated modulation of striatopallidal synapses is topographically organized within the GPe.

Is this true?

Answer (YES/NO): NO